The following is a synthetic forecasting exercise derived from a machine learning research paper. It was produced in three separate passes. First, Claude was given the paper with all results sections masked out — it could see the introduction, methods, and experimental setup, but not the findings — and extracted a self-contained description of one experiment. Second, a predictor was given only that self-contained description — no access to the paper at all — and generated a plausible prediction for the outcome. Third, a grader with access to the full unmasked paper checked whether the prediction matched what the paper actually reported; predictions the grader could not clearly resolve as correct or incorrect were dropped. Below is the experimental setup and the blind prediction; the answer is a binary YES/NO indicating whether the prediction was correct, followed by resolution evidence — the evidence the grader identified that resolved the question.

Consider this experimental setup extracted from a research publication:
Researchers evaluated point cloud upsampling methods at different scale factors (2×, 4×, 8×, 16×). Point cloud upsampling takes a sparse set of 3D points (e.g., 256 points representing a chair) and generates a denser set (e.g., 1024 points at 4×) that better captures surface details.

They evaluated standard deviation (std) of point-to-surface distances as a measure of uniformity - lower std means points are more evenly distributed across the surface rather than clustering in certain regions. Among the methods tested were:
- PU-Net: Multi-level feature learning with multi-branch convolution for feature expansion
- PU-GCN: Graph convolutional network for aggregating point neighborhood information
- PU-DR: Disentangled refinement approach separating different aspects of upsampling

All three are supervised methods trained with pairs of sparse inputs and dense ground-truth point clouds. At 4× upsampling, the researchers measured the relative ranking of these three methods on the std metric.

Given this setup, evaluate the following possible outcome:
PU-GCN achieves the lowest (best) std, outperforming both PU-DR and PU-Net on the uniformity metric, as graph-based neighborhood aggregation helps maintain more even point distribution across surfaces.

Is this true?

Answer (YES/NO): NO